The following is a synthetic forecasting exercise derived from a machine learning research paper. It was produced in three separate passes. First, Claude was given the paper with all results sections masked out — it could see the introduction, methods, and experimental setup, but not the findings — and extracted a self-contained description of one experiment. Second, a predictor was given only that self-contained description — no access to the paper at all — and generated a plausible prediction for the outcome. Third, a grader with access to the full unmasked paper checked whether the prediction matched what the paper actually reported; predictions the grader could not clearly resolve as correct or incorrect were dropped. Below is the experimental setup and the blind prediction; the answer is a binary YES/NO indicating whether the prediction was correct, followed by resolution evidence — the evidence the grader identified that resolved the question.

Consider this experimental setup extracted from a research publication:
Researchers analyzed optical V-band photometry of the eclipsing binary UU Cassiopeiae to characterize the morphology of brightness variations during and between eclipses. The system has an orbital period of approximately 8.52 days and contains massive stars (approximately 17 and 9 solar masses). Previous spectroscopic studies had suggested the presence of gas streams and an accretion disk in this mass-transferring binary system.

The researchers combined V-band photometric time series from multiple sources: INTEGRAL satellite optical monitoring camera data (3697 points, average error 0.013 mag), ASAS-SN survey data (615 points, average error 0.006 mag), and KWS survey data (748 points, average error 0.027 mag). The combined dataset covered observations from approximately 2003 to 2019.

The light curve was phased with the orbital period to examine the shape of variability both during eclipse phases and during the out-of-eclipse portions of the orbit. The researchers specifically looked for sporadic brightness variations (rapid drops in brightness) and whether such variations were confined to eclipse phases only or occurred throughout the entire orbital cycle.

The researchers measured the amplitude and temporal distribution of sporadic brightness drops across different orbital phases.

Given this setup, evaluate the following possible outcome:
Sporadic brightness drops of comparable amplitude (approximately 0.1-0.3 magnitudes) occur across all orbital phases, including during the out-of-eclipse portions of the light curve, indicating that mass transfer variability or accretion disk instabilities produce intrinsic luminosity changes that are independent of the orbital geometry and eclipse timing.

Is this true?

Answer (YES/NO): YES